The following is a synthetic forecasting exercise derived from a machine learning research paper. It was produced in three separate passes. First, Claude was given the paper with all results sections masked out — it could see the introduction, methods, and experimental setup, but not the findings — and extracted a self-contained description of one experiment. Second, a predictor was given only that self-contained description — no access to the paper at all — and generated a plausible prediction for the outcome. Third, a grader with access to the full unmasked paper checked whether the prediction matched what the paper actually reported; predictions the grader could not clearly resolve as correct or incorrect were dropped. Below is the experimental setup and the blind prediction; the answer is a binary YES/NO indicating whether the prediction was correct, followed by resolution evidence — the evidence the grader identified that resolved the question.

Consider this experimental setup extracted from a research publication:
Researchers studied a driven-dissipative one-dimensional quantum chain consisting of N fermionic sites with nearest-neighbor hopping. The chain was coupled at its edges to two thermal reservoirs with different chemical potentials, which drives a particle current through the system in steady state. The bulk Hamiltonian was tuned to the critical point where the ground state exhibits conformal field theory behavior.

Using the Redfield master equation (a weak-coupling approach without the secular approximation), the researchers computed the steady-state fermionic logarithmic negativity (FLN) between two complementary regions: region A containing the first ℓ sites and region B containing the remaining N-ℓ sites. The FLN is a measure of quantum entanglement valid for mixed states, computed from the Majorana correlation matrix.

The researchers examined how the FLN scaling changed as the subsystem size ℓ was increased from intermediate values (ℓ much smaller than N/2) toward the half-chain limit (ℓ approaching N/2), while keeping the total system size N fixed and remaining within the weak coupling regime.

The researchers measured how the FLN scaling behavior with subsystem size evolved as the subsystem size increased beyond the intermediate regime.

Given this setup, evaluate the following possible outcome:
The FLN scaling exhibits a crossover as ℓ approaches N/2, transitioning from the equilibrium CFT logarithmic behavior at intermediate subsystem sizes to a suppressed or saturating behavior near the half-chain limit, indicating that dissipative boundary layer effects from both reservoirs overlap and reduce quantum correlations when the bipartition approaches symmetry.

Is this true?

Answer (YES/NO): NO